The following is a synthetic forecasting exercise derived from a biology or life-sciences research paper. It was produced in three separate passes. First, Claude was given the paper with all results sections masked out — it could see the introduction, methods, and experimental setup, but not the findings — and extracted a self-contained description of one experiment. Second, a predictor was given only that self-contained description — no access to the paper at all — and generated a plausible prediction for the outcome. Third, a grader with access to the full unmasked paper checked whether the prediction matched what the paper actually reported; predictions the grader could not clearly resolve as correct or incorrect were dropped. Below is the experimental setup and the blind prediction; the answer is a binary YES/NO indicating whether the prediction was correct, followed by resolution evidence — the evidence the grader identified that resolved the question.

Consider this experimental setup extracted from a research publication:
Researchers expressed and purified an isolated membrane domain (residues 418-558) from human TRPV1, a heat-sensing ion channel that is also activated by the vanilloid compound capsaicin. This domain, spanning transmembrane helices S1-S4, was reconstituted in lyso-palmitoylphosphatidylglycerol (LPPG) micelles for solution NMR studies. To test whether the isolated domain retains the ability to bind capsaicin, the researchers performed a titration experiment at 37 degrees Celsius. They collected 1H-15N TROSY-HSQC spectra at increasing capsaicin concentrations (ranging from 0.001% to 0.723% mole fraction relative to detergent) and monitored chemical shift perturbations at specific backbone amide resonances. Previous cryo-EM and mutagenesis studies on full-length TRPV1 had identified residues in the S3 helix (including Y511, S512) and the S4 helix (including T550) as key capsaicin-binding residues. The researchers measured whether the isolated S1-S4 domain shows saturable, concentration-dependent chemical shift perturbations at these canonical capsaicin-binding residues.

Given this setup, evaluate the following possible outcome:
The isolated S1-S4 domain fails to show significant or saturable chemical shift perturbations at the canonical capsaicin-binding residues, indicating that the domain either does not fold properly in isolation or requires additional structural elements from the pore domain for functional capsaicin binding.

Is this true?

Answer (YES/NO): NO